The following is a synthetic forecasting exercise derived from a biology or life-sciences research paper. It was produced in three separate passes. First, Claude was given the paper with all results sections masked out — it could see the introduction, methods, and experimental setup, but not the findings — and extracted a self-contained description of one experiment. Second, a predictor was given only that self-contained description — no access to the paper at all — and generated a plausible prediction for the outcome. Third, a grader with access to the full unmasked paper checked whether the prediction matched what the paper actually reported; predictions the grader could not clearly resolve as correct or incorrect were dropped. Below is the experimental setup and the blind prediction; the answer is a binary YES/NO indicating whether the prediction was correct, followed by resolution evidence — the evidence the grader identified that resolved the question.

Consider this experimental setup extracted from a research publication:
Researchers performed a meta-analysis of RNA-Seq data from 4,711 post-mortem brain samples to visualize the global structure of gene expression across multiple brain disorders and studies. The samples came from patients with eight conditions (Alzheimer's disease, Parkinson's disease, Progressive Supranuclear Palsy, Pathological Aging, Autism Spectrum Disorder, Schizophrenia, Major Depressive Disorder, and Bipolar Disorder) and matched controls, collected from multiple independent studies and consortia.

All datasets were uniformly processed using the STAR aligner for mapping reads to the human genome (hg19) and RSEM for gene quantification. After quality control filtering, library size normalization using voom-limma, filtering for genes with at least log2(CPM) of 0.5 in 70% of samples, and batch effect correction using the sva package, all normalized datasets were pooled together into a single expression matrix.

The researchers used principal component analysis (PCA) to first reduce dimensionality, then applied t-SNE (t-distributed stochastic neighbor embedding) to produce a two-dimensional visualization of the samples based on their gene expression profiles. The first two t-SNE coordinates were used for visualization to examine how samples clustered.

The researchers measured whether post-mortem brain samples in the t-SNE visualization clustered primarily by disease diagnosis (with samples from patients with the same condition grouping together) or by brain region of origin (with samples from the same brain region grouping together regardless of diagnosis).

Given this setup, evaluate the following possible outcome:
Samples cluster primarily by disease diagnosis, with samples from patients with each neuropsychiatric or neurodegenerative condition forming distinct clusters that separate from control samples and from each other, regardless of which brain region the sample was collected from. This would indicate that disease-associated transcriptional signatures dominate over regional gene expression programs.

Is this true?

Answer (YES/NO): NO